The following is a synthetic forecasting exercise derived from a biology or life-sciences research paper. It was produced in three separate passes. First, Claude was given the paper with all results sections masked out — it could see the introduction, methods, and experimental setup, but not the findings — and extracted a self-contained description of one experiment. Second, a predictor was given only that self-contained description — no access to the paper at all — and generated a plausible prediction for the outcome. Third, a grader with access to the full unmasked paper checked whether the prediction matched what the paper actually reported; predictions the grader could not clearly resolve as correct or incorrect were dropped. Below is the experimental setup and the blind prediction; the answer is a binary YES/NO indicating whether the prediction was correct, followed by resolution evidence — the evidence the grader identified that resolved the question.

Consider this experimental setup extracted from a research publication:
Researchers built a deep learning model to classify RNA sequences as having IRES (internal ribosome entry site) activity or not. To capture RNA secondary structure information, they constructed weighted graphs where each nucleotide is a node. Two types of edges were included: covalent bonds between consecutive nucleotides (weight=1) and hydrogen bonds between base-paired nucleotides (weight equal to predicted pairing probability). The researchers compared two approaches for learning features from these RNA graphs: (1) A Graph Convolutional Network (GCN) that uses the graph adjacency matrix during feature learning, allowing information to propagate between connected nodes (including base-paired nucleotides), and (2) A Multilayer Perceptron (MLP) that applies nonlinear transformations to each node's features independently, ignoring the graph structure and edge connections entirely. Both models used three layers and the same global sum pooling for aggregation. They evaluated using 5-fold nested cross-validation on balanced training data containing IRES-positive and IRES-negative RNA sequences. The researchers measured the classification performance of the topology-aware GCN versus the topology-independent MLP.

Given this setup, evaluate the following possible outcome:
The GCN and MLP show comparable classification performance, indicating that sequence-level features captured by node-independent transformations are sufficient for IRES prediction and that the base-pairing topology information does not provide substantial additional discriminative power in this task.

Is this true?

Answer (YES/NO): NO